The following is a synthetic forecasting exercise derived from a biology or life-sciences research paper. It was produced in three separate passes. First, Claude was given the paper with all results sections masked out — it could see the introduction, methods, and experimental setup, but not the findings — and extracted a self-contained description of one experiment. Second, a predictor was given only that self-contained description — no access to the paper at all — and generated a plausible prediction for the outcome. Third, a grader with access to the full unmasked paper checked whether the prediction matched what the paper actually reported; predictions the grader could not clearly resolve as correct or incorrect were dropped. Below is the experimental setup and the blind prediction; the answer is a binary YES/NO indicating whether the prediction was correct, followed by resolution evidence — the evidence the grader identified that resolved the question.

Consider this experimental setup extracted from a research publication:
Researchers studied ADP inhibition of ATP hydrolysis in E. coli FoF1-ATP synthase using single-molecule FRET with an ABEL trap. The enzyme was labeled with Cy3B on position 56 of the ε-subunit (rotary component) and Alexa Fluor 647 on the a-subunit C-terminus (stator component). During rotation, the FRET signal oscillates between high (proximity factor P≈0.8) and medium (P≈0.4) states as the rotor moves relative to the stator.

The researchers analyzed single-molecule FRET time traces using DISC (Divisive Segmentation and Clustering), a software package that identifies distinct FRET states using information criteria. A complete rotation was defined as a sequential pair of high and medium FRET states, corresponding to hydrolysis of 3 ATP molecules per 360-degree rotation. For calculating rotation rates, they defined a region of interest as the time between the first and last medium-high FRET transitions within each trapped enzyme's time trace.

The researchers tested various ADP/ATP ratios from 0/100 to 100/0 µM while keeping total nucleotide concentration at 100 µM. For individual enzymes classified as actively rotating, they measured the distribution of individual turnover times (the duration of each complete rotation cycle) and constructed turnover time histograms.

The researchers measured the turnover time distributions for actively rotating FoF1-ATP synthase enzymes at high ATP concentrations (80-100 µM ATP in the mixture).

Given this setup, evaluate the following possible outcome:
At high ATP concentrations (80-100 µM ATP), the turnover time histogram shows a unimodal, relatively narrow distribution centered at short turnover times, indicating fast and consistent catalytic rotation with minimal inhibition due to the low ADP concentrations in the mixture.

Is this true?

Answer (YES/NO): NO